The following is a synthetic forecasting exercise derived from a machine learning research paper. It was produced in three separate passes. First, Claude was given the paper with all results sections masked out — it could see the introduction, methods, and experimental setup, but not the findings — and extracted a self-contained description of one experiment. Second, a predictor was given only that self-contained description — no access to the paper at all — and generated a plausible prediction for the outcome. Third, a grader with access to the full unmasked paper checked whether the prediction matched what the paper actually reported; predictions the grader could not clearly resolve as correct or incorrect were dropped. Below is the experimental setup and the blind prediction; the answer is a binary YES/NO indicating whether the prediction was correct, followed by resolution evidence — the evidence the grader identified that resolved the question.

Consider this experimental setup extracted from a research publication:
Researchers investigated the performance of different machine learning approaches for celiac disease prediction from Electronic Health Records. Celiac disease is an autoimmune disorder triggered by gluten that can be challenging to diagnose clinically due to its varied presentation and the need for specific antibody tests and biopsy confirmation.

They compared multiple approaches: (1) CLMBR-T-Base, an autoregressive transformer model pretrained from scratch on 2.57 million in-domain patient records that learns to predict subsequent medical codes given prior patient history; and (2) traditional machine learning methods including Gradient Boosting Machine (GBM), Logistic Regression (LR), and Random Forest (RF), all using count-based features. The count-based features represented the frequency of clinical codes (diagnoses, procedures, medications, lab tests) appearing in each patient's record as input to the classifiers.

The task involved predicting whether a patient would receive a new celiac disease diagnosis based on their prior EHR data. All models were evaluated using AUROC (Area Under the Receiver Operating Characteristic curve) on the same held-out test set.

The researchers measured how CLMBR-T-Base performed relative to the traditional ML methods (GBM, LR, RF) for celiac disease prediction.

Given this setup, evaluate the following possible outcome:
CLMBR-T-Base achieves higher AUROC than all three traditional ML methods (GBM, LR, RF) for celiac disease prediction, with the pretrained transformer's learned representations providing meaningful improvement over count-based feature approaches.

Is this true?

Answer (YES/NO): NO